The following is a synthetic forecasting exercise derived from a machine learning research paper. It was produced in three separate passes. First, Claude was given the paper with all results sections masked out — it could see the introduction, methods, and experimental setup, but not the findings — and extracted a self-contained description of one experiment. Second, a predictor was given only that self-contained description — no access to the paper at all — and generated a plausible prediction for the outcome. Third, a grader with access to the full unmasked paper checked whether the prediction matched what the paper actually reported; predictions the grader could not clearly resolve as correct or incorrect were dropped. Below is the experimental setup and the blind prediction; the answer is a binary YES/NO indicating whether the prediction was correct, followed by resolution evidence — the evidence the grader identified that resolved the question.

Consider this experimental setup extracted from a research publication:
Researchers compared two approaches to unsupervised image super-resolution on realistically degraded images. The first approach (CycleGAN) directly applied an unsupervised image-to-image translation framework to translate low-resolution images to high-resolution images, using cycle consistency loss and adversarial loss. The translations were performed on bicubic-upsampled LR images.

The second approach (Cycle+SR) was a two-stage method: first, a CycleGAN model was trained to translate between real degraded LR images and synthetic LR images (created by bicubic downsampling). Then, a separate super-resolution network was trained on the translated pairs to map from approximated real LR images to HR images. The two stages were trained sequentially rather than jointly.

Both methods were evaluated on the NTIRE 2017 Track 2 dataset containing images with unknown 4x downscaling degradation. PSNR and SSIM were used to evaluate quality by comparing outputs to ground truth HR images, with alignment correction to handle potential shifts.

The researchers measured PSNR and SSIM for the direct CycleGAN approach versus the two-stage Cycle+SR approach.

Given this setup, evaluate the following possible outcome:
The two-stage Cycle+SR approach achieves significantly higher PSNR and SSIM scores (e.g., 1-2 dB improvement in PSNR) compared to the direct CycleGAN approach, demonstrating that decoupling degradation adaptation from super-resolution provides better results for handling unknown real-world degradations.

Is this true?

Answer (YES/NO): YES